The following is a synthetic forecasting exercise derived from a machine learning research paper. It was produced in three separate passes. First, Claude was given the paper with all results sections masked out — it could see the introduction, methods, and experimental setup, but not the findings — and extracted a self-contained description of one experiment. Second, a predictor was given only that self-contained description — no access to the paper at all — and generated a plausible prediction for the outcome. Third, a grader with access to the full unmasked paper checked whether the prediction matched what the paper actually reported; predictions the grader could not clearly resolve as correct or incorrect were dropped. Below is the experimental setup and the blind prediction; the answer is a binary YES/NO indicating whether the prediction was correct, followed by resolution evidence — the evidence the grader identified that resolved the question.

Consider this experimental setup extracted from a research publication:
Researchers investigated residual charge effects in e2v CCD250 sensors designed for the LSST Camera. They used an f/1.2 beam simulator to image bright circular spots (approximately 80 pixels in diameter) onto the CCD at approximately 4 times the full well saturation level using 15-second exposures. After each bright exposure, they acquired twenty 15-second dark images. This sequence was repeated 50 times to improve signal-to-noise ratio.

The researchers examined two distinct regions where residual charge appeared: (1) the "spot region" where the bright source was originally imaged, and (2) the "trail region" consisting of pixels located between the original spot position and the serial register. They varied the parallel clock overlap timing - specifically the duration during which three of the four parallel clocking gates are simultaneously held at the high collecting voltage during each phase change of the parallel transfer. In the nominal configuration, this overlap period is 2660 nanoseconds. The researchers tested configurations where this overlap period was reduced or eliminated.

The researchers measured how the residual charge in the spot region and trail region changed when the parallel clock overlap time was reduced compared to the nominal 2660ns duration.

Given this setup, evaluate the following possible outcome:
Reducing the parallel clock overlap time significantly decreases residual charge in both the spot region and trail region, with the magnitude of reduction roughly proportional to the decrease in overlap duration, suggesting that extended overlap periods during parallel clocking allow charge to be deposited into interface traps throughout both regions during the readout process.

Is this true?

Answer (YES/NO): NO